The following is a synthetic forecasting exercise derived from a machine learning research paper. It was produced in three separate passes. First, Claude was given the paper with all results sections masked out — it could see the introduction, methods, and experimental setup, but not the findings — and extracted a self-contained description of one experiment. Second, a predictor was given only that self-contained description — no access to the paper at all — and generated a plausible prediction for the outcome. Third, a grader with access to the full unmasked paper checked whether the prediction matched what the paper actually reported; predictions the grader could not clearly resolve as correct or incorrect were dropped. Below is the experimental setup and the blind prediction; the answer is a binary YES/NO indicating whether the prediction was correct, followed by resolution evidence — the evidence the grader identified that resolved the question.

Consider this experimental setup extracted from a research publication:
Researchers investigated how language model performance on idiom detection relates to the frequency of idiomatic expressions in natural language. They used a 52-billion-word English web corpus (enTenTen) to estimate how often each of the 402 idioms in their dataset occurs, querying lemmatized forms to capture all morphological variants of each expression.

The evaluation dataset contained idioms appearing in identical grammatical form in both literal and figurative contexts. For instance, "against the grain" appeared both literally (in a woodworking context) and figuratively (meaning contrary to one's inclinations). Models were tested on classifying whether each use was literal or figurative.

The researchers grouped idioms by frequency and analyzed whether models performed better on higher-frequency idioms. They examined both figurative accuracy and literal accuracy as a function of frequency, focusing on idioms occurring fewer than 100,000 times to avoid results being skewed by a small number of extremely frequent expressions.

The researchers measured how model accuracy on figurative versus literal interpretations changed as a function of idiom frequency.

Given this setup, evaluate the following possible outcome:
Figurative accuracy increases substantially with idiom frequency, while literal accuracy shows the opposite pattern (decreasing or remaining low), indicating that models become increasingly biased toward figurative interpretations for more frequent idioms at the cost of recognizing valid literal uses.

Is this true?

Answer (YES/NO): NO